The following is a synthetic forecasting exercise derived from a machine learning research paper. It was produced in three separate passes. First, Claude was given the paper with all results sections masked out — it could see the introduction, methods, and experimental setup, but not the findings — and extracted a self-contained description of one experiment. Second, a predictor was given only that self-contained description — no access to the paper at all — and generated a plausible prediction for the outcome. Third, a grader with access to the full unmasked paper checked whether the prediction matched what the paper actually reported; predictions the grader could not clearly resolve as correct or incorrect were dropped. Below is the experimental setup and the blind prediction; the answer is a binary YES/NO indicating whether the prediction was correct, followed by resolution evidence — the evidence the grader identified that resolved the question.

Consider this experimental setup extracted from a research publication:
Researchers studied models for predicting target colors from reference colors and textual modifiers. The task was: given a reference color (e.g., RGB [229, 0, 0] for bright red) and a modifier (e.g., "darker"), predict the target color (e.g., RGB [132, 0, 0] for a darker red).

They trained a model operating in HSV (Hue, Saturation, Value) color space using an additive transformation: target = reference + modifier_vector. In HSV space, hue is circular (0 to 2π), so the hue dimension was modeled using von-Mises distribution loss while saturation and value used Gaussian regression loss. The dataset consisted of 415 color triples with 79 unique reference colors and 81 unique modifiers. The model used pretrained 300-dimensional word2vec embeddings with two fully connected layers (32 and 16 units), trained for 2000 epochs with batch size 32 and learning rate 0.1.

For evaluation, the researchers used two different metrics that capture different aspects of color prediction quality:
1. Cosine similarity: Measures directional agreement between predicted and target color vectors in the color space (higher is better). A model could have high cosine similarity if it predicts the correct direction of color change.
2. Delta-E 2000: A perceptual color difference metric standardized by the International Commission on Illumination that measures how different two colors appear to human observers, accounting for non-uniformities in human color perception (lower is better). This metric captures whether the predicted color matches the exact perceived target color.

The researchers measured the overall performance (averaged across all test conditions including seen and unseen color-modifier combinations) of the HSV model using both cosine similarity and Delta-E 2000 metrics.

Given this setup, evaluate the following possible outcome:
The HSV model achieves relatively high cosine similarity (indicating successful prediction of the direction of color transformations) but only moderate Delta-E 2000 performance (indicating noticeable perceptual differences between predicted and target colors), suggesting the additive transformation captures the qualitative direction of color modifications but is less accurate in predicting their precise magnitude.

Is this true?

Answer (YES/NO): YES